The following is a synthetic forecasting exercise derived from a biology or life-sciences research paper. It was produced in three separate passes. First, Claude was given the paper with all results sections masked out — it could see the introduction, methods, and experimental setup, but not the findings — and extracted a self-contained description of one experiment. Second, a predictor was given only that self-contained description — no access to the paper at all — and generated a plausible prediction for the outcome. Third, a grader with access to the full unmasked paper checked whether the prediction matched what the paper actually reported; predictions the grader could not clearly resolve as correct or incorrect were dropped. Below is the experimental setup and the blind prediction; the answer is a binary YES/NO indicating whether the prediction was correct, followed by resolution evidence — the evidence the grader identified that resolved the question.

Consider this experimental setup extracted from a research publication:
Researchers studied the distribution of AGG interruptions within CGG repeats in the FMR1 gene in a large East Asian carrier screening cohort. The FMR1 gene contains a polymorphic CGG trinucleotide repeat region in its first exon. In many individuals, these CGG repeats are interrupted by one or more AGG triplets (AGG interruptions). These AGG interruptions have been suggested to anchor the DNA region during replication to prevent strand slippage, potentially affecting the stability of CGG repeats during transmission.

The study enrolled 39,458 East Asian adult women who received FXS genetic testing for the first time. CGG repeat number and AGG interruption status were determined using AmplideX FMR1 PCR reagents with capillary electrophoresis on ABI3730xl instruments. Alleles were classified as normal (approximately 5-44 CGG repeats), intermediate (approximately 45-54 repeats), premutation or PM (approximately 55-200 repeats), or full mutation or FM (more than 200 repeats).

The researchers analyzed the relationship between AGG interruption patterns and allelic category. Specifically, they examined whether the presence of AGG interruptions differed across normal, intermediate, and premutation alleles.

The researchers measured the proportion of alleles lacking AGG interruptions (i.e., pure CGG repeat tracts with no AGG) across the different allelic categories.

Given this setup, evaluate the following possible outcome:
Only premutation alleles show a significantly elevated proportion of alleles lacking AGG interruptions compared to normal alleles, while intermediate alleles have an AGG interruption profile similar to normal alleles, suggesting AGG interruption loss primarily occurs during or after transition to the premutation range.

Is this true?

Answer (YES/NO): YES